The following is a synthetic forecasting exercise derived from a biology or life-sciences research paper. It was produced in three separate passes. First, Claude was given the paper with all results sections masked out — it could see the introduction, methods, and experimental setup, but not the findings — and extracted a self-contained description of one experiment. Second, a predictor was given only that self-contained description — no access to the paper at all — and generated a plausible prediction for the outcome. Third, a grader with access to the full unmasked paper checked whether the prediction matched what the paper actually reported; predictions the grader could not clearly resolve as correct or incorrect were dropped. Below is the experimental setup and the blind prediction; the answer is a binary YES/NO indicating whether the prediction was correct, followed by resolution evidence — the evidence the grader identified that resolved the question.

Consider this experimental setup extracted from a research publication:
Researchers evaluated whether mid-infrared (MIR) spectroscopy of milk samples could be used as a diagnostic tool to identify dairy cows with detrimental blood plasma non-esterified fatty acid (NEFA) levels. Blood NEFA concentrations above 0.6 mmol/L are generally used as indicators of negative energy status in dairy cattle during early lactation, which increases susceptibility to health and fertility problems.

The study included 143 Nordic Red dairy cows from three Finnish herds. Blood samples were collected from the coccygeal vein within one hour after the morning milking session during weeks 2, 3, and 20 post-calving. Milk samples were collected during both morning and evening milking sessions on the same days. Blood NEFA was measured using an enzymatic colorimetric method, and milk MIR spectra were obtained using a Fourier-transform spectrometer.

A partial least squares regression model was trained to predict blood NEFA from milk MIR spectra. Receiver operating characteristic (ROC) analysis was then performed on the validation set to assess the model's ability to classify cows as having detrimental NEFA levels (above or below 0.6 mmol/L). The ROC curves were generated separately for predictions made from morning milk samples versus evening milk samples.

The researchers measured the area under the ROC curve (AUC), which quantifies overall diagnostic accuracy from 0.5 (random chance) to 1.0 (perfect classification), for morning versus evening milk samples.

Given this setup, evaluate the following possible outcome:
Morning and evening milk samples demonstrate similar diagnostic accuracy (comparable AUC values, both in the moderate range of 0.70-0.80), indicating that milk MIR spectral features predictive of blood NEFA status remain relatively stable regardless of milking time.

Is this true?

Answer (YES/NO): NO